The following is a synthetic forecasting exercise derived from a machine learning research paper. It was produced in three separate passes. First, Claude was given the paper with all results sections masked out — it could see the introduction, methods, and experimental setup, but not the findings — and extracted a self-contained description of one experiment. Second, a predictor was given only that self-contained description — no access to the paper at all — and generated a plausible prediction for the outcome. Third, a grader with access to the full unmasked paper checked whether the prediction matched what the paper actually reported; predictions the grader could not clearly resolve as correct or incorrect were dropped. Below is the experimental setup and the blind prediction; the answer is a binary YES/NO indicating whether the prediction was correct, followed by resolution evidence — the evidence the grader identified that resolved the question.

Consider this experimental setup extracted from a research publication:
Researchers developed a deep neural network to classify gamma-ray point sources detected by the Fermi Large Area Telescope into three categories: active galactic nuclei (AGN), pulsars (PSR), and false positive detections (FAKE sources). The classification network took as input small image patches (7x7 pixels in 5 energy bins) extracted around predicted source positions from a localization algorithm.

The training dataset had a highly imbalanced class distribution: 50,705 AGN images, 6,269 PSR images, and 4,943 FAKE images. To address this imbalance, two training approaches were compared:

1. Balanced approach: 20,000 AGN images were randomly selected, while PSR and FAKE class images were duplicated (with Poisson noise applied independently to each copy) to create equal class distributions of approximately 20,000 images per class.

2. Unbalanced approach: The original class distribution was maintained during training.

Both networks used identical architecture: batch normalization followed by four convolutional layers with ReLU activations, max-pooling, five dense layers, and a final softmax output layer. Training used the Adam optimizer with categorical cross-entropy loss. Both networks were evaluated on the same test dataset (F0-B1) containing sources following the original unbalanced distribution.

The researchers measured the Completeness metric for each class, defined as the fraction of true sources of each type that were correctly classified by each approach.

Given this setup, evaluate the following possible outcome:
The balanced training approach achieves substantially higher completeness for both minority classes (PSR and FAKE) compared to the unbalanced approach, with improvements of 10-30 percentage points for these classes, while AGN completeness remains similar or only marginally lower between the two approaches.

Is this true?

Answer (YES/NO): NO